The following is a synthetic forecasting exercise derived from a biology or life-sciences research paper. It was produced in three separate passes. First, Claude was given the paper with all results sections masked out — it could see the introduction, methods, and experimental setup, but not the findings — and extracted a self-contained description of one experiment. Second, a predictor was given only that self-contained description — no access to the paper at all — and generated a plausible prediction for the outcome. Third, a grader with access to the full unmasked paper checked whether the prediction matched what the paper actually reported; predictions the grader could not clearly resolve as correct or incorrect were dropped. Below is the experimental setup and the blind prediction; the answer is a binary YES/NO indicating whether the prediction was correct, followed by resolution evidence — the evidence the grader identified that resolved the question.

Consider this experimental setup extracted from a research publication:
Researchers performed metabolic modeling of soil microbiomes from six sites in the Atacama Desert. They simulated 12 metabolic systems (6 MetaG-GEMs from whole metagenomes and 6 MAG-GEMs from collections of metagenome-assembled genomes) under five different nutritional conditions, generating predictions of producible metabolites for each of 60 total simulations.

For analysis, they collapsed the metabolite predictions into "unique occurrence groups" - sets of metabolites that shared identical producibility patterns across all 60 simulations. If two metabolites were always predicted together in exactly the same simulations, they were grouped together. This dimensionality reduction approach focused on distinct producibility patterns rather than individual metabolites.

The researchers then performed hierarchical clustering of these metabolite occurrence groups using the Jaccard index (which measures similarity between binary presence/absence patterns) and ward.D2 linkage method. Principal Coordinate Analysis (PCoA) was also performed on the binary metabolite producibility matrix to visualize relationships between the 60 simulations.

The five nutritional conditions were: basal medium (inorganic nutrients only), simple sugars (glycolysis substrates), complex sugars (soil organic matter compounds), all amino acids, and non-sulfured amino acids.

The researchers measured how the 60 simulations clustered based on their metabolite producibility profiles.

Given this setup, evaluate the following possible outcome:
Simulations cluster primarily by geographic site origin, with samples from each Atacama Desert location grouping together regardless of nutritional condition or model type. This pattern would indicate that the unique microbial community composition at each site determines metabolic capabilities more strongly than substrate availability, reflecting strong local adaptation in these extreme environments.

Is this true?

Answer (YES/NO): NO